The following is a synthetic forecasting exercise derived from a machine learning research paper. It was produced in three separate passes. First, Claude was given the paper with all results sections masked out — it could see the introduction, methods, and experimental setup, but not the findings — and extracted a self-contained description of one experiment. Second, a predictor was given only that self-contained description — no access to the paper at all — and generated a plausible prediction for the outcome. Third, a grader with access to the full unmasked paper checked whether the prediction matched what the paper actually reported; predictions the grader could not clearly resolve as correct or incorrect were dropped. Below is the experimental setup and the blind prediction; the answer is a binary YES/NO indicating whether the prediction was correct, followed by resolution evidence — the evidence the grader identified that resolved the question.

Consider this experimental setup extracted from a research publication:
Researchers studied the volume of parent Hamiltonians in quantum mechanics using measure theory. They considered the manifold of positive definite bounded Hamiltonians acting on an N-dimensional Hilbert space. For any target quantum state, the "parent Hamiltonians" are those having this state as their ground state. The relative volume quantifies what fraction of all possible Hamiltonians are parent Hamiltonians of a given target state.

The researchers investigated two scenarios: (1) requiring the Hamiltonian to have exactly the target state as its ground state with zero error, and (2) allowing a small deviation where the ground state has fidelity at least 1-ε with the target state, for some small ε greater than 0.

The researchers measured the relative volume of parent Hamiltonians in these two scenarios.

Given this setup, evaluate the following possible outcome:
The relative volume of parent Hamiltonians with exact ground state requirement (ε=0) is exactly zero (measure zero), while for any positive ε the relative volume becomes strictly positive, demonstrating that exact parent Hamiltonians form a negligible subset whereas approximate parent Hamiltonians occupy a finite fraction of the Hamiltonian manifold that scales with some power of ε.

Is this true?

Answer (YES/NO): YES